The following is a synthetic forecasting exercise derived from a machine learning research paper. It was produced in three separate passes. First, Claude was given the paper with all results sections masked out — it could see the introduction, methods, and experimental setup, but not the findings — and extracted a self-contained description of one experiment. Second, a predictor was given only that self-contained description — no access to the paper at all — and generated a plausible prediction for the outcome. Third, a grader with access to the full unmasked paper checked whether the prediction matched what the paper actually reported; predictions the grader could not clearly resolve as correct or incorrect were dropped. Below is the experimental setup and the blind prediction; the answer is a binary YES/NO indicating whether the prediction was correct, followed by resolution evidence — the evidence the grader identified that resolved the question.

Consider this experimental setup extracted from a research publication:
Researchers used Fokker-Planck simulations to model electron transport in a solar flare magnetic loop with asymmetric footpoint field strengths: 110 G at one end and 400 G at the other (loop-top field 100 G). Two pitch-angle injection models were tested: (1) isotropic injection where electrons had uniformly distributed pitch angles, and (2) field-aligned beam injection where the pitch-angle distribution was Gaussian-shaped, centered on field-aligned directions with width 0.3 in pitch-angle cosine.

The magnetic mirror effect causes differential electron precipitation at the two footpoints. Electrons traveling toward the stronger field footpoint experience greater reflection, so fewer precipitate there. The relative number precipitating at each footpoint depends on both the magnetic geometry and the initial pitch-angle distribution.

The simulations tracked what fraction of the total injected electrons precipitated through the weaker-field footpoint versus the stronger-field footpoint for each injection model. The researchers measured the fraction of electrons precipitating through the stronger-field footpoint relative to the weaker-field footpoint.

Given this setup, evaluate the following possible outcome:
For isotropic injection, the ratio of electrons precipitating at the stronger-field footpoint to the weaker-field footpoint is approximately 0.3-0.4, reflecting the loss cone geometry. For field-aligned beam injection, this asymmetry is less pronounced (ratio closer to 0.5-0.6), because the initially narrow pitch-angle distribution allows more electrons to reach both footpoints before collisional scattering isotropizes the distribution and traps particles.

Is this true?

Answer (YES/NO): NO